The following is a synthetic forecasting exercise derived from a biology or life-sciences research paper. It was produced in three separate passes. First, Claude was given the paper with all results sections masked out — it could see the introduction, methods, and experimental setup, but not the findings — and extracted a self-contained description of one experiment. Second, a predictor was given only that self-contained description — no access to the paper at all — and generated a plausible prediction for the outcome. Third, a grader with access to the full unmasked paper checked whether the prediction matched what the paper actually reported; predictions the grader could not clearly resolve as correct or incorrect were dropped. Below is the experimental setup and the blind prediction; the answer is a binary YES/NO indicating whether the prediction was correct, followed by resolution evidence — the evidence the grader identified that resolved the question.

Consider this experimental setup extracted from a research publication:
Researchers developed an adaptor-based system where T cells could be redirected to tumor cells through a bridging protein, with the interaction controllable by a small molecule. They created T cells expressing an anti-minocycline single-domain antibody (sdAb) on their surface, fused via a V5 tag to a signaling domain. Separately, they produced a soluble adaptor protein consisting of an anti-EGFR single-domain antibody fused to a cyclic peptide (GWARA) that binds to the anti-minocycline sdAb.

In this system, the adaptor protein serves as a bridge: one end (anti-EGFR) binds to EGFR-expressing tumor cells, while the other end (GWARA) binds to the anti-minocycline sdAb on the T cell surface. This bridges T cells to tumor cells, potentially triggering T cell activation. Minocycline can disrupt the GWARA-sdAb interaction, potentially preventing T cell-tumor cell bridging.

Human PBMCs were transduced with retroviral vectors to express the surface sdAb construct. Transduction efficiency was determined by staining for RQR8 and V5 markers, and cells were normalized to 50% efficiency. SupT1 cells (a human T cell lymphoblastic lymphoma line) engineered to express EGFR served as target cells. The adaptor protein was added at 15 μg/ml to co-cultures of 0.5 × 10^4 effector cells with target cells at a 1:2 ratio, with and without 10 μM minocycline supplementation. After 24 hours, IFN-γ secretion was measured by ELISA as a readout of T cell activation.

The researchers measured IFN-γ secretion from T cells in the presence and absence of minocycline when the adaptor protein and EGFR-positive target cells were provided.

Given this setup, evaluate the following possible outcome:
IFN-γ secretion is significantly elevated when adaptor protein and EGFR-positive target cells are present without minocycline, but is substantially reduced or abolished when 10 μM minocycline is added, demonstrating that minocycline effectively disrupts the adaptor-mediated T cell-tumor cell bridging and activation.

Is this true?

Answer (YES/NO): YES